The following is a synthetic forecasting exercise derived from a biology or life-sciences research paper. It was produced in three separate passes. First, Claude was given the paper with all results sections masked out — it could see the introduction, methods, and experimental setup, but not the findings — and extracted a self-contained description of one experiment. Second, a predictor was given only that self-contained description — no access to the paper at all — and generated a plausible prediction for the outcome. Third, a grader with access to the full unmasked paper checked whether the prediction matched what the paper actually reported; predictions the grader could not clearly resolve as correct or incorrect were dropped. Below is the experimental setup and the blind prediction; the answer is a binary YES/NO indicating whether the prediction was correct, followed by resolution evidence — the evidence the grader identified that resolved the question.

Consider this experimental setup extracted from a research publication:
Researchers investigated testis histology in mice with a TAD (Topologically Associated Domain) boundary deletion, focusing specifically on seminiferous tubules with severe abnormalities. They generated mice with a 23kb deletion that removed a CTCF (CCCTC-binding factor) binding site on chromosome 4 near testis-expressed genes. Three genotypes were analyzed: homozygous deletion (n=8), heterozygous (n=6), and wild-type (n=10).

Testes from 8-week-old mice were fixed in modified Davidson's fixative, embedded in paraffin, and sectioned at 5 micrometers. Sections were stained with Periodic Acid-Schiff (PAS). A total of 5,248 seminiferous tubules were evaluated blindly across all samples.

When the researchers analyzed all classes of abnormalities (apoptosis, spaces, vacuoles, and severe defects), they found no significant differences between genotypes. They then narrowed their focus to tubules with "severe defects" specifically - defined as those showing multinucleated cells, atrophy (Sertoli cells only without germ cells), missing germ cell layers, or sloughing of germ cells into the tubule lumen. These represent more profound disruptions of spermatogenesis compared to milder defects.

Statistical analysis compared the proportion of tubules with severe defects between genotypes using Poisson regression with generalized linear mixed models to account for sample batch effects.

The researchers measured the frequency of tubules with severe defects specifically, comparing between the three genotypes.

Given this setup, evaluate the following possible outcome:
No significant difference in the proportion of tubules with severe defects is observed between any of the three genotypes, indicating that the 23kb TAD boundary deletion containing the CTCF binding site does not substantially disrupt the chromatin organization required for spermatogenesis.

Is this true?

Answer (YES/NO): NO